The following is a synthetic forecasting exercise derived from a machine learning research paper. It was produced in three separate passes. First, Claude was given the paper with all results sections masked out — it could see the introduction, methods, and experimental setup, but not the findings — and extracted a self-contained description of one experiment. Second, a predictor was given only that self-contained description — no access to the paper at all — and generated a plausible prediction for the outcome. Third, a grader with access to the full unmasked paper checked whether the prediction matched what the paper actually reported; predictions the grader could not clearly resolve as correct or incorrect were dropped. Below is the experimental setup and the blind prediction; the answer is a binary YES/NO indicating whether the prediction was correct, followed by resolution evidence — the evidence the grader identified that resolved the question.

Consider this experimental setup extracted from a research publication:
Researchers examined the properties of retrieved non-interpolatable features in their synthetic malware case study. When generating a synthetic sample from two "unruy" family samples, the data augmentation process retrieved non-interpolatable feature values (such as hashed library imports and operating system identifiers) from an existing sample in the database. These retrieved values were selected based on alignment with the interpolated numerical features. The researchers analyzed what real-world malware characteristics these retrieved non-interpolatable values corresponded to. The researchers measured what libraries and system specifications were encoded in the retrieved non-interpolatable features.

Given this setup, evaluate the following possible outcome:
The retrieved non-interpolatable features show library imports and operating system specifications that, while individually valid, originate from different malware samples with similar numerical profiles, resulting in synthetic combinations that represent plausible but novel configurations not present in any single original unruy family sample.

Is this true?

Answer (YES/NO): NO